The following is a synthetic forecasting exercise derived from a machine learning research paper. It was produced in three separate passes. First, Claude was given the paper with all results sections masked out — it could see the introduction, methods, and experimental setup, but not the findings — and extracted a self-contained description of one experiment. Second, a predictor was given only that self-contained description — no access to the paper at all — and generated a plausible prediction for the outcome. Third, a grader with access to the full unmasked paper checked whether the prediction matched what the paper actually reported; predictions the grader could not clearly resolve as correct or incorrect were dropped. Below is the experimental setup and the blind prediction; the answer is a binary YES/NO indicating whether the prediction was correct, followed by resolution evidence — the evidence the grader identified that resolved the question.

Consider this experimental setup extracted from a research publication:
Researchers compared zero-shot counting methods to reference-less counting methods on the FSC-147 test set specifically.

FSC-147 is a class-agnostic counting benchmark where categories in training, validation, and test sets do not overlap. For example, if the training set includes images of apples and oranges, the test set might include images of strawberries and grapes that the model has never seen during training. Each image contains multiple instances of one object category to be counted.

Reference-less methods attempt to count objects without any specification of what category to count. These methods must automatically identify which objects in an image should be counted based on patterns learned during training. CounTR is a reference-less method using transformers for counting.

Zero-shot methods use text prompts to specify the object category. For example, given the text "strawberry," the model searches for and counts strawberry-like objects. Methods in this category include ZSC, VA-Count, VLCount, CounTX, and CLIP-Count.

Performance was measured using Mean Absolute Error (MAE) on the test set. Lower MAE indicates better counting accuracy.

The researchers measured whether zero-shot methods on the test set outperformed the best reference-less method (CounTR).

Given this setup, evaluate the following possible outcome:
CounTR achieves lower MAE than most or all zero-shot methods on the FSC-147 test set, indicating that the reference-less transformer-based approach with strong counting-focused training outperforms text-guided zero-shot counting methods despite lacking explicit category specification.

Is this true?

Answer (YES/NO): YES